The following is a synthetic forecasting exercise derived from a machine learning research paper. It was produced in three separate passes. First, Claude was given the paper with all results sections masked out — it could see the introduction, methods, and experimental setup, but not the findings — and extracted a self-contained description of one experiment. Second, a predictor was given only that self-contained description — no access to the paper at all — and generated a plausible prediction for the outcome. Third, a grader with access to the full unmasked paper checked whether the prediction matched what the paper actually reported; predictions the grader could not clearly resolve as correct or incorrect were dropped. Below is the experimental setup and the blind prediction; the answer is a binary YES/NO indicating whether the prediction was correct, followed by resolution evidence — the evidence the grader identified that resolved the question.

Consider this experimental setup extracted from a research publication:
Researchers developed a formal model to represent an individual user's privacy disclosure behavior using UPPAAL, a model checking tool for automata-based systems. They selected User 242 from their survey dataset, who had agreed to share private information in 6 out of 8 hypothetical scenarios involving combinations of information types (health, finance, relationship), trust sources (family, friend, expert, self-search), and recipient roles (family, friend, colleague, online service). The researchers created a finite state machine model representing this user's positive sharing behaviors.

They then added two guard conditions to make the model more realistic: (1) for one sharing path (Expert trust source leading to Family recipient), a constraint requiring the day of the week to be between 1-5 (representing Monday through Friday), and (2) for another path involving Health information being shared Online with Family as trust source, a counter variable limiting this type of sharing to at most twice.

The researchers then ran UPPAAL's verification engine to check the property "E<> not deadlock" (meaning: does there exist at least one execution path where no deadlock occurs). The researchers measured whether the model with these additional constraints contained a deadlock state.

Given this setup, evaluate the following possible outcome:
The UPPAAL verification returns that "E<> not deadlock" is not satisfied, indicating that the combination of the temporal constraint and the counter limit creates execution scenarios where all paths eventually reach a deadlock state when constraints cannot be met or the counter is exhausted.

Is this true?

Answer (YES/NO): NO